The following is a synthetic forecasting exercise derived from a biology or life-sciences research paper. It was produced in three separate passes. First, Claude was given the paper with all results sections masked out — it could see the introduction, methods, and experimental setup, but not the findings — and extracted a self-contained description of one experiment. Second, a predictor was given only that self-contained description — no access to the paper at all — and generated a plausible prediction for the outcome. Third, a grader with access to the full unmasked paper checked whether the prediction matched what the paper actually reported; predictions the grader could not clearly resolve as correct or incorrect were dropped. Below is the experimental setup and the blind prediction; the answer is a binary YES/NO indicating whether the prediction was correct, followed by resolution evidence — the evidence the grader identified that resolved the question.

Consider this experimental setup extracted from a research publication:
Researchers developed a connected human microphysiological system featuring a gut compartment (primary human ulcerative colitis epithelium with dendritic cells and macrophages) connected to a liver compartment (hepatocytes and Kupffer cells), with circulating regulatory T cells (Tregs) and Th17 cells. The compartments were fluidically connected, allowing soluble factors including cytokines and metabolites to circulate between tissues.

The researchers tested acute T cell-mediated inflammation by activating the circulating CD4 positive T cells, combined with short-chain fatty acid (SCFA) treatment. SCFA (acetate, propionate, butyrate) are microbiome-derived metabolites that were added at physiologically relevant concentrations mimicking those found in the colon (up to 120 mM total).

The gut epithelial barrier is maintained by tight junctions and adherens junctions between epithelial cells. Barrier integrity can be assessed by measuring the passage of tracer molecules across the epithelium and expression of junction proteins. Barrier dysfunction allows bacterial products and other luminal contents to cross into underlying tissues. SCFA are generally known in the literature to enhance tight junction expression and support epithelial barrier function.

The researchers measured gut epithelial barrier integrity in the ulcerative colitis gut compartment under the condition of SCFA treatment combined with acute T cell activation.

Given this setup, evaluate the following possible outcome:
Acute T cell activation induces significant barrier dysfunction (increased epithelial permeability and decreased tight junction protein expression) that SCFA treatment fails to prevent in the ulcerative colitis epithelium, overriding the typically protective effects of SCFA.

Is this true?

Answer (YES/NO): NO